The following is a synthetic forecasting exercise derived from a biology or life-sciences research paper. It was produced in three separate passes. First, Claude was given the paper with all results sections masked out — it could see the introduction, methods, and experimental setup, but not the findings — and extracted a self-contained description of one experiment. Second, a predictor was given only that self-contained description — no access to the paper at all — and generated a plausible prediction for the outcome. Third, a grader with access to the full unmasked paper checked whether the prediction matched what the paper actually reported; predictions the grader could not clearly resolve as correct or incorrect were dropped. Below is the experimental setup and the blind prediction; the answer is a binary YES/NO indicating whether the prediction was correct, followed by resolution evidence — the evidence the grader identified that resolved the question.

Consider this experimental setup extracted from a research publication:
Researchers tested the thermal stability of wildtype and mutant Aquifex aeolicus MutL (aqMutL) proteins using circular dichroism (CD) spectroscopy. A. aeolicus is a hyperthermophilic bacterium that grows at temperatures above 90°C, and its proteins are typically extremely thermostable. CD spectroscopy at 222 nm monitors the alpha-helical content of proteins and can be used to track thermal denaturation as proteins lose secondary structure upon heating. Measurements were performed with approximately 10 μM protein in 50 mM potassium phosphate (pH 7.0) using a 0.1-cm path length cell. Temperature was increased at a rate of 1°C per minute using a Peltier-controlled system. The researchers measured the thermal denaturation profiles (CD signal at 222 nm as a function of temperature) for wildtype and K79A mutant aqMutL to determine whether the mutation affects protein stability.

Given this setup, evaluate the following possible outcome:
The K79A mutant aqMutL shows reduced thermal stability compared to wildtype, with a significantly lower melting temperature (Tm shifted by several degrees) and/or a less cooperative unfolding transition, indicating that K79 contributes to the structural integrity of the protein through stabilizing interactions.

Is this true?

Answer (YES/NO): NO